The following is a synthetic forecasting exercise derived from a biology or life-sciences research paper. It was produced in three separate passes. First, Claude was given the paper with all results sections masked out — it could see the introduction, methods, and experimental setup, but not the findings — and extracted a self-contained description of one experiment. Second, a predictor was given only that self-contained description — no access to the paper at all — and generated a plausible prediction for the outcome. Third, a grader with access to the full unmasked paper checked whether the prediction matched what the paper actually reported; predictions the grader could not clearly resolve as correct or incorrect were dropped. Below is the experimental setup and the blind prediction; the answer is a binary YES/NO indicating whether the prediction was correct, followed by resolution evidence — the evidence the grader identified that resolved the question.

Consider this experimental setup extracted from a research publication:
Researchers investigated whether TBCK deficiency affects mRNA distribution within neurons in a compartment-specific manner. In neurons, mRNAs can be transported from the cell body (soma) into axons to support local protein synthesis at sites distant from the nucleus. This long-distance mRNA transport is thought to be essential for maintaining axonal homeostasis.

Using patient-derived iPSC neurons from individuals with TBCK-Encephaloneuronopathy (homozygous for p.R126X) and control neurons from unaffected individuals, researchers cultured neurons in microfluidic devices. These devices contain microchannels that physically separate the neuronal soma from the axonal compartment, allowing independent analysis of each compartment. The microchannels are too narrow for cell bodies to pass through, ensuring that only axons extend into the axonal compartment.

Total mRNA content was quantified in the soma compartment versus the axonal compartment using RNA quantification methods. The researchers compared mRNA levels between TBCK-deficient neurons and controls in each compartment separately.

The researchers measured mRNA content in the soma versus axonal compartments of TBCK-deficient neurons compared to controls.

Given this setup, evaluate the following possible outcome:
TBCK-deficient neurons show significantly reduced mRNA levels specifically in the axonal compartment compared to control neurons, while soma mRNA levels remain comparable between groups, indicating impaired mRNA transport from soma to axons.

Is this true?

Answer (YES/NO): YES